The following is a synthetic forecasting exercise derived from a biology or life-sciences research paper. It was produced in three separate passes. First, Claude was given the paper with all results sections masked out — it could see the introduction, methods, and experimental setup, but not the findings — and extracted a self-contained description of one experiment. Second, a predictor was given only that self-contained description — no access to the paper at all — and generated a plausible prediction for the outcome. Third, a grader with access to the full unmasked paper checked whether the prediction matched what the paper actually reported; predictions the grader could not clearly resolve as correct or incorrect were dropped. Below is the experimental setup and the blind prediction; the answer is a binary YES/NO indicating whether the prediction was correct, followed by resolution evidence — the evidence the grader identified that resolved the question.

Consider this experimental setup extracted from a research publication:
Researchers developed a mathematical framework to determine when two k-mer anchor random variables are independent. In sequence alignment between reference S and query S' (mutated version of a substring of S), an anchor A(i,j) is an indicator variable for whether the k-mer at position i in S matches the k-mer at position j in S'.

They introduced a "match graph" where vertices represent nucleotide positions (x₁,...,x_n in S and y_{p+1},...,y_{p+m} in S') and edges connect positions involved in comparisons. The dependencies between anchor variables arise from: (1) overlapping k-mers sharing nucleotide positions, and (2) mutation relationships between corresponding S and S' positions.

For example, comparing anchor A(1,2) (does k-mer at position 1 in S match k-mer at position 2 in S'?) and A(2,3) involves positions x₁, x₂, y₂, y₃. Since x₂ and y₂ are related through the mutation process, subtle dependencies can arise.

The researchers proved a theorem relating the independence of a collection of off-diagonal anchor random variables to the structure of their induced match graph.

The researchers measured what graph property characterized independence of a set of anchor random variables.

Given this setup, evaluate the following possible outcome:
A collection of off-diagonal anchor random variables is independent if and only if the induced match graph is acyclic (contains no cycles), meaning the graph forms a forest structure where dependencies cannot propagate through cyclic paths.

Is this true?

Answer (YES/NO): NO